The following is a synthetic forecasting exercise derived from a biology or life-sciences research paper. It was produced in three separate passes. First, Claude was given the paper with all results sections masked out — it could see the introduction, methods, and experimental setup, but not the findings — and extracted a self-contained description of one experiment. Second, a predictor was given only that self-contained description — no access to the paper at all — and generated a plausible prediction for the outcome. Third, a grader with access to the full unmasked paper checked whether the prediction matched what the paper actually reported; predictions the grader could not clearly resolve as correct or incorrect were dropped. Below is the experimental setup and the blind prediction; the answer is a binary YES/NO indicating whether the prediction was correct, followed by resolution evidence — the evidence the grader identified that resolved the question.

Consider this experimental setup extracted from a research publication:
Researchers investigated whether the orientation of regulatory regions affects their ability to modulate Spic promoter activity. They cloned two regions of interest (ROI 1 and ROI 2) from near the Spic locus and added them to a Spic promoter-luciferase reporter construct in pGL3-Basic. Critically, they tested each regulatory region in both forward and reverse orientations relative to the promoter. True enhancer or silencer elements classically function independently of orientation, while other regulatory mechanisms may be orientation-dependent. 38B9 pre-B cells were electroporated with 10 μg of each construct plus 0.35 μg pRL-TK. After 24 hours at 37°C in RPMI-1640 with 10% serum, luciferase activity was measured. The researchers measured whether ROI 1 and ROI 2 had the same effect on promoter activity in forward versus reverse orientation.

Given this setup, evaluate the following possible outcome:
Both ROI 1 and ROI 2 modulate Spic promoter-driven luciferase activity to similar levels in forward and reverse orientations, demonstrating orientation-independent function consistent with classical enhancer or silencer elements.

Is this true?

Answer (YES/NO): NO